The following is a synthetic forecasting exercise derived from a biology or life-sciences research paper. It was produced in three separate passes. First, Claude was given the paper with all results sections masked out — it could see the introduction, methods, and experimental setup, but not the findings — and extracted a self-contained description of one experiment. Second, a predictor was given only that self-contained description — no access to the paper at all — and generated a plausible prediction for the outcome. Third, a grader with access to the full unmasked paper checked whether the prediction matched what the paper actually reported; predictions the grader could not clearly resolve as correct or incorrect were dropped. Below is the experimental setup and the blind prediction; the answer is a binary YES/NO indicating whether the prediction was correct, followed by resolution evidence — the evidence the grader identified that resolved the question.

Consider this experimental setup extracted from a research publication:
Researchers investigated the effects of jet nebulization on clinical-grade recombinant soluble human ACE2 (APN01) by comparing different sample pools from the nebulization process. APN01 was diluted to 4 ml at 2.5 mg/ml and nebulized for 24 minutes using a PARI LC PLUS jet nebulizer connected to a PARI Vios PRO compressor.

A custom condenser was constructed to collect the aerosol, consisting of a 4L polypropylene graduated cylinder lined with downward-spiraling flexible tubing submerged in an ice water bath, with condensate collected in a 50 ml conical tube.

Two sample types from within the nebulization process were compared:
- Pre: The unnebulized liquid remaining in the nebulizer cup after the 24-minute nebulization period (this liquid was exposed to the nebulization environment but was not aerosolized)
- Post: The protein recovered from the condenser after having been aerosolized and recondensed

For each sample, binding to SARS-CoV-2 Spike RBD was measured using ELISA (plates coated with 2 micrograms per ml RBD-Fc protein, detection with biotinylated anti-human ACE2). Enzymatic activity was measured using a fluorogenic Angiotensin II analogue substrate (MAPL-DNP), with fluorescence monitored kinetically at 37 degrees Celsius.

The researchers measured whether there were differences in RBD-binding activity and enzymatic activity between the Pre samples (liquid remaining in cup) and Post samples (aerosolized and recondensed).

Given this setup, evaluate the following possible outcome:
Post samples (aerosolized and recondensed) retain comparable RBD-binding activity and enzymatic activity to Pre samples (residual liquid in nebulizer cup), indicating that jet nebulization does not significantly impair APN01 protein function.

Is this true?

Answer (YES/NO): YES